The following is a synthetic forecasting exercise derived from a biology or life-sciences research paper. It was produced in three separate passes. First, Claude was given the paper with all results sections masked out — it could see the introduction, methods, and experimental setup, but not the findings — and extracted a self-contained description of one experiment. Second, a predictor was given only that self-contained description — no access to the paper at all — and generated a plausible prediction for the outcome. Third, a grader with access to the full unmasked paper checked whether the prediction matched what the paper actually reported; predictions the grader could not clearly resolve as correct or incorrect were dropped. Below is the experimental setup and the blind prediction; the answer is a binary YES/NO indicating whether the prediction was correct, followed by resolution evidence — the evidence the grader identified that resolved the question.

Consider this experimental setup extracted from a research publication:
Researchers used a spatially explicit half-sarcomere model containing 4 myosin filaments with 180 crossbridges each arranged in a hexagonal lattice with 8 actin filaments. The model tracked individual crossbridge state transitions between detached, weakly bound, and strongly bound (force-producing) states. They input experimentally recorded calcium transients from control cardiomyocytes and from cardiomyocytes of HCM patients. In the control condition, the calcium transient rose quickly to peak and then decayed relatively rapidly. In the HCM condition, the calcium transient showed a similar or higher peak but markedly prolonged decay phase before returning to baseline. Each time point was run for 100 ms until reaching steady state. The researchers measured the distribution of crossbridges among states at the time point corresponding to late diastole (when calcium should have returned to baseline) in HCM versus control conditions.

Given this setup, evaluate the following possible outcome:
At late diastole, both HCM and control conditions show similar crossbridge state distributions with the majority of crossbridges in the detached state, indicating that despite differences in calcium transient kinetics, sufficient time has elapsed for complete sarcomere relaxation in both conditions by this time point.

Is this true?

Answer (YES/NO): NO